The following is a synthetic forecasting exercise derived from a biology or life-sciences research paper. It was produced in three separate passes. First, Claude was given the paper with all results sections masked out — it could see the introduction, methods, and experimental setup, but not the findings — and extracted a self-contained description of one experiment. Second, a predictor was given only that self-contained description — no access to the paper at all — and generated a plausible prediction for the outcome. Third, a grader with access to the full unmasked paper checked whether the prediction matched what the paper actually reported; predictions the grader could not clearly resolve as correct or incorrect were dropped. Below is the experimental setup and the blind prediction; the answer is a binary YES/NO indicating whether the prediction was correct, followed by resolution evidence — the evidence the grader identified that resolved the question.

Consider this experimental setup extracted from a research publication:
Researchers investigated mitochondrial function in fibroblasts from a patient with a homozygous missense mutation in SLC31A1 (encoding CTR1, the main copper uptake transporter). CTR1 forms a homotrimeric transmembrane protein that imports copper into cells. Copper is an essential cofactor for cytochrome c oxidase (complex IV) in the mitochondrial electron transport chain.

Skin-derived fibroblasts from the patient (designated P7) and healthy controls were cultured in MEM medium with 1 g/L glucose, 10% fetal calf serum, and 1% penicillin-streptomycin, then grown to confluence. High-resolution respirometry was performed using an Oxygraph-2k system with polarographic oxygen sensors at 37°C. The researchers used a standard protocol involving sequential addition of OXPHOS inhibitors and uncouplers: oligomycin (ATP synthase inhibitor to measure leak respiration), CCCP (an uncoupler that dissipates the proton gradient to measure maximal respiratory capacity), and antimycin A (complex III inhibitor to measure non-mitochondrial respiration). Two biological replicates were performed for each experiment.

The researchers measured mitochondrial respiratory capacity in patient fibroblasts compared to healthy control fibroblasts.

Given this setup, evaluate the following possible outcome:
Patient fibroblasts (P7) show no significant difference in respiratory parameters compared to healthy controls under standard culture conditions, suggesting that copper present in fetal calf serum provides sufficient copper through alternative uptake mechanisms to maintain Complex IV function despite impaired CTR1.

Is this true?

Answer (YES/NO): NO